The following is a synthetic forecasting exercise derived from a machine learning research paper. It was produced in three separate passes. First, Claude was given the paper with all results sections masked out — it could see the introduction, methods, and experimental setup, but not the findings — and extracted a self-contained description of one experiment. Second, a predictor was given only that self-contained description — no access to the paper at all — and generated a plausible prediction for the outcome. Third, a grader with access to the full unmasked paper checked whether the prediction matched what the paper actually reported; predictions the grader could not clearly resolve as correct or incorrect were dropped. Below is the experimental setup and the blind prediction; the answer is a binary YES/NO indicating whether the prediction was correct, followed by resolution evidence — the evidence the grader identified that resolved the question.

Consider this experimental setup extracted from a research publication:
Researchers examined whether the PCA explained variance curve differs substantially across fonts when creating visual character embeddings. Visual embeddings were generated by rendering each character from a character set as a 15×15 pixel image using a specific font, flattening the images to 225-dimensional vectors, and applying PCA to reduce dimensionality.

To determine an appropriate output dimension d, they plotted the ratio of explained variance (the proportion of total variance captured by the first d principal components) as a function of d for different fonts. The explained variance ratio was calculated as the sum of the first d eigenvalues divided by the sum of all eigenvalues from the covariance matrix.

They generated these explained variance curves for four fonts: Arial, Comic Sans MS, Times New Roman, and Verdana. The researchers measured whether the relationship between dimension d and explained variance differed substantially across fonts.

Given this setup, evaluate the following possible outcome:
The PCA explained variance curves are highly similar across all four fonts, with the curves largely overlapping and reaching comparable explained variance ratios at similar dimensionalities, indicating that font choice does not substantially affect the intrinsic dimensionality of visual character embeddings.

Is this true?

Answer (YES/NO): YES